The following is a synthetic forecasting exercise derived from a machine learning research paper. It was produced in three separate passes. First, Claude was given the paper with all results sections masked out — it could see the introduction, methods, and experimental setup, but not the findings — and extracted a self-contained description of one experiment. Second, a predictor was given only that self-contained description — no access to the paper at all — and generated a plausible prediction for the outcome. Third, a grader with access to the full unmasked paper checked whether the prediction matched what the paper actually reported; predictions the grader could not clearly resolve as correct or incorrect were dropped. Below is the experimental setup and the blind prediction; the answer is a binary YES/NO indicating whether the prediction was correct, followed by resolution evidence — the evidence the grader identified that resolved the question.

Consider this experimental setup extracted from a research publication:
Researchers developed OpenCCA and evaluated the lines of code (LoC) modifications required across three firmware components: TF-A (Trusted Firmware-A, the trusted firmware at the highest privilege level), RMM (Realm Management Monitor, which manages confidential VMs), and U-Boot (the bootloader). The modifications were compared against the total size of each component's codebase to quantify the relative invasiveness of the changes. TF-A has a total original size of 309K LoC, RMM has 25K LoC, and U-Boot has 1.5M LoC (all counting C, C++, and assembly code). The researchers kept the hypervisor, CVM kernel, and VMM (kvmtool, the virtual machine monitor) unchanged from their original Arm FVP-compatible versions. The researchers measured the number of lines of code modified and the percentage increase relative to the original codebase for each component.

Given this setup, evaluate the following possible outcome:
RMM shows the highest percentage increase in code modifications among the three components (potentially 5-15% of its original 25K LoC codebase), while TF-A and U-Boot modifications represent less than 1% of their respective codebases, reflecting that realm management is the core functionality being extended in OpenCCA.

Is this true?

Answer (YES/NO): YES